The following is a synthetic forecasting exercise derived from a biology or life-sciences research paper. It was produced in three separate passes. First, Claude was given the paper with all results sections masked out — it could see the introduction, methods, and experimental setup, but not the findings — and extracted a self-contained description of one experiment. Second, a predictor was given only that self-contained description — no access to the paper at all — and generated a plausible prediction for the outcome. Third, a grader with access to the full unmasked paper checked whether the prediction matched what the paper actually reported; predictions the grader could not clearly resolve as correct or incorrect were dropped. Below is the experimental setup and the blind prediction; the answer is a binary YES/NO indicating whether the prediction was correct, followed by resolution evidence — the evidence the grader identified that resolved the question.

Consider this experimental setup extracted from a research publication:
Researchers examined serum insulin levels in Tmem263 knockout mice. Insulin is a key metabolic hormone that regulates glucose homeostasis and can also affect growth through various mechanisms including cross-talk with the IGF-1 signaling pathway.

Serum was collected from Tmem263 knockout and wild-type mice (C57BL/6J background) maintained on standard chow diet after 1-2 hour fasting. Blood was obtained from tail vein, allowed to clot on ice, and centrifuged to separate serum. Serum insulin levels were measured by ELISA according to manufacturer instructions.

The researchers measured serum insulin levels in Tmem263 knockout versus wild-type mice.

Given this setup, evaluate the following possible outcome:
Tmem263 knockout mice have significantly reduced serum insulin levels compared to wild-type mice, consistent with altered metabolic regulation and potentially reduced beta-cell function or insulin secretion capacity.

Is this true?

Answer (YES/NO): NO